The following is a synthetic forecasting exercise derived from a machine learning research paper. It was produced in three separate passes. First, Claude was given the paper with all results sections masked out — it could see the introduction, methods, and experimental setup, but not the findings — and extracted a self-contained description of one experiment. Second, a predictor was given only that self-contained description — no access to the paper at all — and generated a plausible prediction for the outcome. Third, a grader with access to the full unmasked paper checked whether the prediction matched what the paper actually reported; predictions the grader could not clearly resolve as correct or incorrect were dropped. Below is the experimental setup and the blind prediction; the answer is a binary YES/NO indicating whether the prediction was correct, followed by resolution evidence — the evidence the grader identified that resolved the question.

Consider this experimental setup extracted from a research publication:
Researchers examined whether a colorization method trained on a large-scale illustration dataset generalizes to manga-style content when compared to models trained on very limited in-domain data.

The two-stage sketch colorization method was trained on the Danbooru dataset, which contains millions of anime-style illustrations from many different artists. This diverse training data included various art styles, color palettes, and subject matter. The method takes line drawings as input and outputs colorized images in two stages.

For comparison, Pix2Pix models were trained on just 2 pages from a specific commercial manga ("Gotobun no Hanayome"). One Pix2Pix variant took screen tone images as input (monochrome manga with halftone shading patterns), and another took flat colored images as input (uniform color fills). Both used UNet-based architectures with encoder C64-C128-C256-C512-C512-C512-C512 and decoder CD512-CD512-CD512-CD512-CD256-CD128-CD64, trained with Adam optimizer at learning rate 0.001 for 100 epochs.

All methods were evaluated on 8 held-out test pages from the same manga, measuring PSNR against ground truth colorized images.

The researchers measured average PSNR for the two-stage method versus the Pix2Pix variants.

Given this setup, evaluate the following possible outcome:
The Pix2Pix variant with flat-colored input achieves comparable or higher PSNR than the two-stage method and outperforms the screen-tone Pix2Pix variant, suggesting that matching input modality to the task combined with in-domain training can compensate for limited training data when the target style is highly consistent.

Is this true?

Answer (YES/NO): NO